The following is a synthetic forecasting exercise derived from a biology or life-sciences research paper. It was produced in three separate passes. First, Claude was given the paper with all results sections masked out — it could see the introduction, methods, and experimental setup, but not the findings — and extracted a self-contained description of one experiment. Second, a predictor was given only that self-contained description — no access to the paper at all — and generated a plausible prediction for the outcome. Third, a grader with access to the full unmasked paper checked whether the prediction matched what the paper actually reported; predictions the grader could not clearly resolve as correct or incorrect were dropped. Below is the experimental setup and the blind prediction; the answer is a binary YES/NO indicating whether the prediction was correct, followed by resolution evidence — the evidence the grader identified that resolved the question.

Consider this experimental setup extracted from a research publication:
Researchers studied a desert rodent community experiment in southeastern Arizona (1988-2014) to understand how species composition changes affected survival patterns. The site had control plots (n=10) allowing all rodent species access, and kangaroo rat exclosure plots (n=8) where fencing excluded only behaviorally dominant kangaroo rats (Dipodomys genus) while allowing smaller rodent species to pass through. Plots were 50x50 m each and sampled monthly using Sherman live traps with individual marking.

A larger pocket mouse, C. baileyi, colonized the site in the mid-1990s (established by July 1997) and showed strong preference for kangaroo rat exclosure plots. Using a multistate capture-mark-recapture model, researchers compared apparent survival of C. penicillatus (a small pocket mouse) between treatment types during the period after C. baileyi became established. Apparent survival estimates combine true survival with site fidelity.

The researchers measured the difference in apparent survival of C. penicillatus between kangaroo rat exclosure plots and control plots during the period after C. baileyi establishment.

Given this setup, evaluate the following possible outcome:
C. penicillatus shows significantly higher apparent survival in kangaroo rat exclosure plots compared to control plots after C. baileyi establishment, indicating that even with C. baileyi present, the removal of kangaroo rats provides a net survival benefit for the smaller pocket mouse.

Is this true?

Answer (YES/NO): NO